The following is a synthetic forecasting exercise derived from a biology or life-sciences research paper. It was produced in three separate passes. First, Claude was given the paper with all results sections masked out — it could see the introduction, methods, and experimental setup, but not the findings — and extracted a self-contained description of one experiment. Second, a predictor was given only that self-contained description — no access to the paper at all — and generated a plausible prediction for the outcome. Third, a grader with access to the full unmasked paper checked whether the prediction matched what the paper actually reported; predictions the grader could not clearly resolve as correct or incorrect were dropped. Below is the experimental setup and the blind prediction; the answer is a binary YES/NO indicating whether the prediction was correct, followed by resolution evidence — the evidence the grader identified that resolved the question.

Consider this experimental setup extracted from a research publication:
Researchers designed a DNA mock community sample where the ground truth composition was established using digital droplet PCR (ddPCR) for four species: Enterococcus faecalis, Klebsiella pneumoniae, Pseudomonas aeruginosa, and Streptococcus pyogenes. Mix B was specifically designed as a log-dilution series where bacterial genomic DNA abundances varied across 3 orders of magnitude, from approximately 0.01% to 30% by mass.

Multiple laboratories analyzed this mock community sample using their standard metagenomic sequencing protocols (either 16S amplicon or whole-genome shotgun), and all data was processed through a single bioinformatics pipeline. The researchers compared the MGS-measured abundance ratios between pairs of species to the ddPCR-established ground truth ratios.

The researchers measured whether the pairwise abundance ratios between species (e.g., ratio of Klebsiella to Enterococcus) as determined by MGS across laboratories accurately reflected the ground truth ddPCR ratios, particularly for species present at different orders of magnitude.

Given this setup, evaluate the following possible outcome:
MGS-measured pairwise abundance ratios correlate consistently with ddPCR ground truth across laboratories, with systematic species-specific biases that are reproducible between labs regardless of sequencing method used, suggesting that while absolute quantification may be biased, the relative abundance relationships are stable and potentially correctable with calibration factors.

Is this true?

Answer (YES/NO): NO